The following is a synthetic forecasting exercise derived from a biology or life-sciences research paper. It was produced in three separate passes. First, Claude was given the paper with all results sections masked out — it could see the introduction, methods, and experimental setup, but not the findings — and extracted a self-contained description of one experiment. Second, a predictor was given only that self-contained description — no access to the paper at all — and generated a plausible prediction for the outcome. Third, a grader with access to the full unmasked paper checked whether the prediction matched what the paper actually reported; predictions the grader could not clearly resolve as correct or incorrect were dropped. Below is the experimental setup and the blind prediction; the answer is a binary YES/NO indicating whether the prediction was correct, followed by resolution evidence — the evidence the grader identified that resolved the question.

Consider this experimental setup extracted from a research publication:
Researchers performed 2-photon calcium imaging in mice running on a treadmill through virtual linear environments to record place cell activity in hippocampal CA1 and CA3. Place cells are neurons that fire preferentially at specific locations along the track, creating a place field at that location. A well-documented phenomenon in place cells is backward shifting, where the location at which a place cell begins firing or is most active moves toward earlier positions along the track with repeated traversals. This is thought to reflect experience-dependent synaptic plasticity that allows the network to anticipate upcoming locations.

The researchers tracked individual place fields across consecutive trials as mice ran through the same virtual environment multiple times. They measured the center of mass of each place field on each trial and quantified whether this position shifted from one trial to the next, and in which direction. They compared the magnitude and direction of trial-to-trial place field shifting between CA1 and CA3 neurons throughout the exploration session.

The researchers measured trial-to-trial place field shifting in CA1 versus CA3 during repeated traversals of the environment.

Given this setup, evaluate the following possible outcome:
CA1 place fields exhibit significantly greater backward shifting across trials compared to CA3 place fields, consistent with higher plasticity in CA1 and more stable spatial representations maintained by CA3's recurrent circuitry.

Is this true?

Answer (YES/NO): YES